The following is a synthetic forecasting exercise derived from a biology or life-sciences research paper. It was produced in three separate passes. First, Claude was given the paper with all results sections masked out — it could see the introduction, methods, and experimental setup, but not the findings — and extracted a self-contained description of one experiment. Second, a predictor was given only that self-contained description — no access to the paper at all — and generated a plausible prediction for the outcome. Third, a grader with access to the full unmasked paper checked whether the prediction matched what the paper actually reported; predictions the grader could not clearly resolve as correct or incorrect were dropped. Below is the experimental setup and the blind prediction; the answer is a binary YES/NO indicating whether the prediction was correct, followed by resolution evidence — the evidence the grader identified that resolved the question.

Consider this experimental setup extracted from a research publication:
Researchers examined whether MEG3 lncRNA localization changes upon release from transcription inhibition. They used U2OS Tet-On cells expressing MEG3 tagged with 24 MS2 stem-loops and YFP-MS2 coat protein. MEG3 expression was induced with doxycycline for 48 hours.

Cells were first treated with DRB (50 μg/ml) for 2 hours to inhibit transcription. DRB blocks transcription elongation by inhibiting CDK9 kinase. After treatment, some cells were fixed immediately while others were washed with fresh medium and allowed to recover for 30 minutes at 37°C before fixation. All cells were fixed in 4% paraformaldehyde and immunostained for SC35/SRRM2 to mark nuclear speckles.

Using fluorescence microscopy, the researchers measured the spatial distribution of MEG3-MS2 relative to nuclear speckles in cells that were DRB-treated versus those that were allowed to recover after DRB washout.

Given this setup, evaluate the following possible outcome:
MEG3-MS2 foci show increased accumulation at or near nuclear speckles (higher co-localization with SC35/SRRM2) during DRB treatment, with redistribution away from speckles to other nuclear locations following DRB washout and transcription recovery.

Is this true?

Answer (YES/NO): YES